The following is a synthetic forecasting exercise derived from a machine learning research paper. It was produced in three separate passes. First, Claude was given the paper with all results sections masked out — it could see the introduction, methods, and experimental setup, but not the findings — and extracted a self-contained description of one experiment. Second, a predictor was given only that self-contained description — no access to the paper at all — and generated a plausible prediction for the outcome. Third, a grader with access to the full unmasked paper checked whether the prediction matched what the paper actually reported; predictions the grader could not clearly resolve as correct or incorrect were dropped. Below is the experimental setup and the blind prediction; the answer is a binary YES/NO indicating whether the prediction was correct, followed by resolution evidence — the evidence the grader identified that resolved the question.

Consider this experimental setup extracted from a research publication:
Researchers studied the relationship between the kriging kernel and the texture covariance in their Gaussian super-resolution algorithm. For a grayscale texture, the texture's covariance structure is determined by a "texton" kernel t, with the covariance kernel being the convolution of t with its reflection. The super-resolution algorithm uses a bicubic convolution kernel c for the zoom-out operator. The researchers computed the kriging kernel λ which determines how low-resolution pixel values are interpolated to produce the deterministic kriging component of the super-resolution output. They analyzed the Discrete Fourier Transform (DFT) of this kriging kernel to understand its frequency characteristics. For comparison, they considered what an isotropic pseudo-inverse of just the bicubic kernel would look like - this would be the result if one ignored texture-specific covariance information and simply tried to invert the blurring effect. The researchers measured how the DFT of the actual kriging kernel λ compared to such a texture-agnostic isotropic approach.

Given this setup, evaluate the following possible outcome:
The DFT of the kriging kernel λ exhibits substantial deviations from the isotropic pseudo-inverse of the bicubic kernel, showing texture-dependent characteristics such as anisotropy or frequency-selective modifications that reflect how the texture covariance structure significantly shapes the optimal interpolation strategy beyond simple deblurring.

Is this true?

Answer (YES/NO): YES